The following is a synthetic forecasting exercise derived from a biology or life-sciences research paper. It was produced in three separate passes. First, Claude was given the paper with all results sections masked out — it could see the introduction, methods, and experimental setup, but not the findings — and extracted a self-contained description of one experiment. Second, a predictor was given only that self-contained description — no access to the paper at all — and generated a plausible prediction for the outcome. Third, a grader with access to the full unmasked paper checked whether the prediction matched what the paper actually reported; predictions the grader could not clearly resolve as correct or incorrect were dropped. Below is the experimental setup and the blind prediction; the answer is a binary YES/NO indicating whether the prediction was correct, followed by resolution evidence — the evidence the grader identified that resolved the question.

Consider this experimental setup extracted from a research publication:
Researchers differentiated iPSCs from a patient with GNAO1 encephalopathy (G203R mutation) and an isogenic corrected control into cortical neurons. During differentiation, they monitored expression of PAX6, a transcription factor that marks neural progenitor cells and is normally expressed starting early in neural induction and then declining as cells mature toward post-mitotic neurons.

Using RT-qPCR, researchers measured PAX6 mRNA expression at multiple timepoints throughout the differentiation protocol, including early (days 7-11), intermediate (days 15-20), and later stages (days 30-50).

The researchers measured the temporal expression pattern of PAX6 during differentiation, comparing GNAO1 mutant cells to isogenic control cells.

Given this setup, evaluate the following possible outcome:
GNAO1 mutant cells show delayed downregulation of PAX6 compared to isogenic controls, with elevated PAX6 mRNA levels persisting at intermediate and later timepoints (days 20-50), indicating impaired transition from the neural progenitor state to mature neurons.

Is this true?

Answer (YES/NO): NO